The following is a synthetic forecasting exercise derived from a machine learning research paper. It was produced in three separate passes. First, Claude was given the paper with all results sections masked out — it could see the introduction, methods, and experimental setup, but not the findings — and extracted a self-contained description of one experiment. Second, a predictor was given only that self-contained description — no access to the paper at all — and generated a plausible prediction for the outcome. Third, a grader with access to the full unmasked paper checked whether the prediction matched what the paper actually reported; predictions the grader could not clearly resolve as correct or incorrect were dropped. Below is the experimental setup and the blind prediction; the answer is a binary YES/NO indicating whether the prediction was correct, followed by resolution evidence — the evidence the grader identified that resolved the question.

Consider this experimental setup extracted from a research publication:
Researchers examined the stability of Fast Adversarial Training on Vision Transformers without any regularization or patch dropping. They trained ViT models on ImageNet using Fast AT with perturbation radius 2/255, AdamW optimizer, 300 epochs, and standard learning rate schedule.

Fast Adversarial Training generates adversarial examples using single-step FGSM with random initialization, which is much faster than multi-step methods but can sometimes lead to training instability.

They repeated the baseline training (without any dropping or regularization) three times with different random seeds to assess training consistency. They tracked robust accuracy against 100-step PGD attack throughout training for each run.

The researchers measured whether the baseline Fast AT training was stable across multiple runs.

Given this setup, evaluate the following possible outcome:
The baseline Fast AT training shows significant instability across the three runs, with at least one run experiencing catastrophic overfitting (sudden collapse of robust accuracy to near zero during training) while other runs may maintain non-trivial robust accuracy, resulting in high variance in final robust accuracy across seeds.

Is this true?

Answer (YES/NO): YES